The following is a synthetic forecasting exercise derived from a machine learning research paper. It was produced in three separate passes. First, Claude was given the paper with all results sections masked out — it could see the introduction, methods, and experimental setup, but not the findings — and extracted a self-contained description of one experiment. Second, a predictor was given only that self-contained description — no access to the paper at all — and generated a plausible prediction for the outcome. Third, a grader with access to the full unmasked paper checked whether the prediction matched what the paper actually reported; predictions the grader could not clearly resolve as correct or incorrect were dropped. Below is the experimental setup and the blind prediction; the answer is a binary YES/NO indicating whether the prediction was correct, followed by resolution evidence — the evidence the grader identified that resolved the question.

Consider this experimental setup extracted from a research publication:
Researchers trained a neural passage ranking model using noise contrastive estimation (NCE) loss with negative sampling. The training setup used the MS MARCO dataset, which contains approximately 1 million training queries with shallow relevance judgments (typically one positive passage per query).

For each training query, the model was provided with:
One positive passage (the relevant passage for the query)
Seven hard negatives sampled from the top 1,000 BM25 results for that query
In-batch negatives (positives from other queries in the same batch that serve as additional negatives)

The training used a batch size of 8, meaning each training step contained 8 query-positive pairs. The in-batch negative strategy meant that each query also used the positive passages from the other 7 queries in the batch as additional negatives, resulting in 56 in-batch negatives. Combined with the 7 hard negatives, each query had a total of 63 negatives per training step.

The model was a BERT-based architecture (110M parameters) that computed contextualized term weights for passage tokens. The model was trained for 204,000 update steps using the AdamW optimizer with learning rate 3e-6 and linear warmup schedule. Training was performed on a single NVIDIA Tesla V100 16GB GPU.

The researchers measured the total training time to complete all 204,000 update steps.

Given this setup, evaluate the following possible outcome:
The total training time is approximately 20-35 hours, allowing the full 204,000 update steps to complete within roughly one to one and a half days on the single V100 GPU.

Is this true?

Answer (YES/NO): NO